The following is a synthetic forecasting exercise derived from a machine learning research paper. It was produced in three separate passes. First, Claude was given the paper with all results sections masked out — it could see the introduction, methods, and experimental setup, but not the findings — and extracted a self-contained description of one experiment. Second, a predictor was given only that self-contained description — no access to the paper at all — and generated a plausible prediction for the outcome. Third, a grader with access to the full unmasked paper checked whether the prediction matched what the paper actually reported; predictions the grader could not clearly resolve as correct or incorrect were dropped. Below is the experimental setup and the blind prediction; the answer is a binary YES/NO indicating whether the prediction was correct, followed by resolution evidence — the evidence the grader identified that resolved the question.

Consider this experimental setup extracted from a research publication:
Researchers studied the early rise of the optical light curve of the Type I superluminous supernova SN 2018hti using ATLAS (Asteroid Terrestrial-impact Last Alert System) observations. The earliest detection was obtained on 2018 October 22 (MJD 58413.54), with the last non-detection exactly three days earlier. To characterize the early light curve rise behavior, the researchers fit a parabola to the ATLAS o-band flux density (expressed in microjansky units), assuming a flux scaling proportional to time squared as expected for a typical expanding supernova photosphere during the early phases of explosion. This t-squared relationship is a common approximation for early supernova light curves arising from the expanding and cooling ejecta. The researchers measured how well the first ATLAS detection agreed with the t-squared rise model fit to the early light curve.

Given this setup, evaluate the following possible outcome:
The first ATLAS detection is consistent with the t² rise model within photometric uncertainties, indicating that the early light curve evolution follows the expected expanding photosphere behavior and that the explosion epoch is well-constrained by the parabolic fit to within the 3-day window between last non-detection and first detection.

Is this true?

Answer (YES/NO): NO